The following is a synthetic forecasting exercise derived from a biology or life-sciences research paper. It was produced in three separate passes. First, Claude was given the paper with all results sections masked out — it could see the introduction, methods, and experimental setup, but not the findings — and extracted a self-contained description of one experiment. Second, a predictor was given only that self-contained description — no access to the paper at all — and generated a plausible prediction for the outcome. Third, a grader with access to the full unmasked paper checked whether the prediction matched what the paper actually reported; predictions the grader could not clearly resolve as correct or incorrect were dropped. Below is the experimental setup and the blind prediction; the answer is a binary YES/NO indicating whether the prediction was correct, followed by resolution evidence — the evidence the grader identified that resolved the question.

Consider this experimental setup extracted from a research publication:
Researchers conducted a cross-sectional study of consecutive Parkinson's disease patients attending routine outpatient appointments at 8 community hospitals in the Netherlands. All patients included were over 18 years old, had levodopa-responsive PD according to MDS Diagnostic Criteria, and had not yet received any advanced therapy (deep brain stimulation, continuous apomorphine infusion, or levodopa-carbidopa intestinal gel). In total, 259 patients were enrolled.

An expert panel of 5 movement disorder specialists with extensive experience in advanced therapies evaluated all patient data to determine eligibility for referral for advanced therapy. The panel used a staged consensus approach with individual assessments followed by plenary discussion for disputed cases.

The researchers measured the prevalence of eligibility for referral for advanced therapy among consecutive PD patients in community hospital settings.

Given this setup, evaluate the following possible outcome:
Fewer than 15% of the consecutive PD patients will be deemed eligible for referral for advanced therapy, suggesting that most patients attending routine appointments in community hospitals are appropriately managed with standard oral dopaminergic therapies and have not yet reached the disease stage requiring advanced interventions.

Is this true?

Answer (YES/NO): YES